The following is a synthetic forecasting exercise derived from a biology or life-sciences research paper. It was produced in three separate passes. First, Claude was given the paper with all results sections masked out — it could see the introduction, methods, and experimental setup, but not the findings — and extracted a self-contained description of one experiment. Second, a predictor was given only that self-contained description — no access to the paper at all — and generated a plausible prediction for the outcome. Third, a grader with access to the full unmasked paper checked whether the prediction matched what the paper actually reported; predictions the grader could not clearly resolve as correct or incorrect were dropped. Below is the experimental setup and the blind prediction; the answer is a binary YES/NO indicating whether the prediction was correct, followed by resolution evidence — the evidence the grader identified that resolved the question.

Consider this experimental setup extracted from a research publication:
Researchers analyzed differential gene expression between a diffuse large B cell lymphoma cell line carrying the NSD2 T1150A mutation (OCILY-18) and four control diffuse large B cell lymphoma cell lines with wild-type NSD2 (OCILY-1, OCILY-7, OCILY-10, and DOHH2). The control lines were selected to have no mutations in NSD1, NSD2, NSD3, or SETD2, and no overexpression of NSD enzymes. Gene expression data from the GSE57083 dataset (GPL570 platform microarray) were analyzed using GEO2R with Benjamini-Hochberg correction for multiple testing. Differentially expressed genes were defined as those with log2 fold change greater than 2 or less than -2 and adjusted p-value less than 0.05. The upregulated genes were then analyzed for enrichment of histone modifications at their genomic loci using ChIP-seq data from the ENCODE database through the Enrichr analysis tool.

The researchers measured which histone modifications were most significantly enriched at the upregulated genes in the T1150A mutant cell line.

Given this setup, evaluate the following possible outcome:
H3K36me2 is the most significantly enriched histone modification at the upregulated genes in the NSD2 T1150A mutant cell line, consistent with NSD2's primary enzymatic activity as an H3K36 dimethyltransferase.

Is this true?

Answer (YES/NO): NO